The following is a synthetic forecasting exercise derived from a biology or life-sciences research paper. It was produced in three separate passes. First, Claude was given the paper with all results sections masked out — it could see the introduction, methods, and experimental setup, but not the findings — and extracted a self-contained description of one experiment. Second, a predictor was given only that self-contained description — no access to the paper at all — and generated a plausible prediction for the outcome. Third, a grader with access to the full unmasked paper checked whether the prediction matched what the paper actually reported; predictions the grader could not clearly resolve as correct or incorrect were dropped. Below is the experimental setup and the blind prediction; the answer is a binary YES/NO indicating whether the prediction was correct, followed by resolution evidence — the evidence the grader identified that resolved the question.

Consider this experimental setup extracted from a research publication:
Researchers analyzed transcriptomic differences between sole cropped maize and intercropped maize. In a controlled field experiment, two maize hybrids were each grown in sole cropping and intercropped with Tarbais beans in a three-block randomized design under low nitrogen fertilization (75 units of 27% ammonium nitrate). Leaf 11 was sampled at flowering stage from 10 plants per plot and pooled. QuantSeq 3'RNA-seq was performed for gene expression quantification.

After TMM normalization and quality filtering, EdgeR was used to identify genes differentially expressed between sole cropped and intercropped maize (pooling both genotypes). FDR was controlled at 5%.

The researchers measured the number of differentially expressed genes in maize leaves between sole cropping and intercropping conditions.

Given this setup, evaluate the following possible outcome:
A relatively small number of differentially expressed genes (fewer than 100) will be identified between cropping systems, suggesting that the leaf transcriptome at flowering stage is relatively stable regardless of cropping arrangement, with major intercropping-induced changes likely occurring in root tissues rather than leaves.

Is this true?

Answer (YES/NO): NO